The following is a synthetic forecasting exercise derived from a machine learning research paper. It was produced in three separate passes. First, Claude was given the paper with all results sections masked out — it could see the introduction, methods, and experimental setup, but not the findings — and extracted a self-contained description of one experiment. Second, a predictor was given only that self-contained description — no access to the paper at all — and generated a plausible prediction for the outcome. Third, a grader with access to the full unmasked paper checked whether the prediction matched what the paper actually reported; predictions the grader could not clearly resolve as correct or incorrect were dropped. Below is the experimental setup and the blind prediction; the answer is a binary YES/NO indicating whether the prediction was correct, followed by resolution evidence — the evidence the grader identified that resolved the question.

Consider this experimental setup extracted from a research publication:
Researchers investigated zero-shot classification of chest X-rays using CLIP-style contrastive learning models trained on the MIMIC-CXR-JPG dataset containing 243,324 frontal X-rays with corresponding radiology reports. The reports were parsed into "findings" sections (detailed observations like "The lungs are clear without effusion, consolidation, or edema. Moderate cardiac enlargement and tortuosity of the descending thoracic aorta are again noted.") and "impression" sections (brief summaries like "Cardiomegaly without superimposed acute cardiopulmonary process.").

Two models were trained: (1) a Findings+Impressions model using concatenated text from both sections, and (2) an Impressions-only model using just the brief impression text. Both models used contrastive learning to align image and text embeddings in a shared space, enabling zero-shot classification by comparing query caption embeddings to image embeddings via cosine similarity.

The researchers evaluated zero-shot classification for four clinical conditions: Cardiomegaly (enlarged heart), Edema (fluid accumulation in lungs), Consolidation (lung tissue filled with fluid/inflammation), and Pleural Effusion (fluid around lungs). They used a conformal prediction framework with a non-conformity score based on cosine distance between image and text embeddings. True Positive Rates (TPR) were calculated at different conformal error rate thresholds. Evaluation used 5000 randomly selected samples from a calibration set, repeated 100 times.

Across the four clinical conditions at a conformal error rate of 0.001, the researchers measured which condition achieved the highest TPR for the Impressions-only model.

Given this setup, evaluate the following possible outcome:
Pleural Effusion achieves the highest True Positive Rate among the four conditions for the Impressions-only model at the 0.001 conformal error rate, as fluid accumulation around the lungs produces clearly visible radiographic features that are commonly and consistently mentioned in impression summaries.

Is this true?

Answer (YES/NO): YES